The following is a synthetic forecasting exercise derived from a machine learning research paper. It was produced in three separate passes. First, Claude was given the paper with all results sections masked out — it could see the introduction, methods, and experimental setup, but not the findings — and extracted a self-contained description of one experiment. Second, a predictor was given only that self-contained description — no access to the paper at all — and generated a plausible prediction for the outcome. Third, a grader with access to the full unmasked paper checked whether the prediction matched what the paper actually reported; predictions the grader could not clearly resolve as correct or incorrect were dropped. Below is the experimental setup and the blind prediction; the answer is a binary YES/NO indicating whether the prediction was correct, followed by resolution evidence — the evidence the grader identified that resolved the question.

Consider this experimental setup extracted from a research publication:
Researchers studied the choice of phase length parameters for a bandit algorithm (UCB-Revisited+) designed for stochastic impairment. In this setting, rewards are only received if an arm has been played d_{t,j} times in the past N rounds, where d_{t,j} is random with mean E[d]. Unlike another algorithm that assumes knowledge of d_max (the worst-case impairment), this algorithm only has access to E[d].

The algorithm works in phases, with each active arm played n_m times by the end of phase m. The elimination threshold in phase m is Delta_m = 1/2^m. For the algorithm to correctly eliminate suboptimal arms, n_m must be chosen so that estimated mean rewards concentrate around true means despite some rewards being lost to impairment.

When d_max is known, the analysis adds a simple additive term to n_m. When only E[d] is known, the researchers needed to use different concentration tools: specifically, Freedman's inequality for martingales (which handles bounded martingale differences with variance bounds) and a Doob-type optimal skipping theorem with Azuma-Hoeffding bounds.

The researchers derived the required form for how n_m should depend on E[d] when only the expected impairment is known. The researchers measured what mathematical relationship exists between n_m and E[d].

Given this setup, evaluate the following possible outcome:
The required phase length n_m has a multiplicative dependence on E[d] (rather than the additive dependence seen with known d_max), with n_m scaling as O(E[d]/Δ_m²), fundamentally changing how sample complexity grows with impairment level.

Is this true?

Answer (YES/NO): NO